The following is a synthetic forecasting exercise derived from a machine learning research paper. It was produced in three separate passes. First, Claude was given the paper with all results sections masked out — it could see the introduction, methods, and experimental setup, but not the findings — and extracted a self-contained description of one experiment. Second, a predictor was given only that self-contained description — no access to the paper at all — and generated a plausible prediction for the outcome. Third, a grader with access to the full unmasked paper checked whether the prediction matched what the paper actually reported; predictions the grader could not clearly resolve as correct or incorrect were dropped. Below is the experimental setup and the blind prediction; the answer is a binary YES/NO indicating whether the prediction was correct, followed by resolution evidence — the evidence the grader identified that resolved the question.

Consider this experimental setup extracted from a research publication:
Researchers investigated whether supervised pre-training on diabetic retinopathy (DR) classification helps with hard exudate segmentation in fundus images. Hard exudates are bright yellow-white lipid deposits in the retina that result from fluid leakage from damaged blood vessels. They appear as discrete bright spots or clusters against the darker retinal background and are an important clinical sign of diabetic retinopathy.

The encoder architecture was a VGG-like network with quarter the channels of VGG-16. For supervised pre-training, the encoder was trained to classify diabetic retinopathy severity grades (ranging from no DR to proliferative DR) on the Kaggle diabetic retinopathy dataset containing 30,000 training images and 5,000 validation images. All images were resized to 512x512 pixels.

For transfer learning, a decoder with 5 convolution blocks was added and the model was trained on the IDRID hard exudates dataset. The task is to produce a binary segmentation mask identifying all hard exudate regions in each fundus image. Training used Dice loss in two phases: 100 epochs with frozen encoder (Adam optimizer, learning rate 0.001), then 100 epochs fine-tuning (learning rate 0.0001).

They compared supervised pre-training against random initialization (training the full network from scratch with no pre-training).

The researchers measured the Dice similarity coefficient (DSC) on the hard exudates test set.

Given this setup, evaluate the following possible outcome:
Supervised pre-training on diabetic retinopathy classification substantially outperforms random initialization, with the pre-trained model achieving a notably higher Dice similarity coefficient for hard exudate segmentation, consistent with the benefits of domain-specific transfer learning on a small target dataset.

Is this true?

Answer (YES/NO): YES